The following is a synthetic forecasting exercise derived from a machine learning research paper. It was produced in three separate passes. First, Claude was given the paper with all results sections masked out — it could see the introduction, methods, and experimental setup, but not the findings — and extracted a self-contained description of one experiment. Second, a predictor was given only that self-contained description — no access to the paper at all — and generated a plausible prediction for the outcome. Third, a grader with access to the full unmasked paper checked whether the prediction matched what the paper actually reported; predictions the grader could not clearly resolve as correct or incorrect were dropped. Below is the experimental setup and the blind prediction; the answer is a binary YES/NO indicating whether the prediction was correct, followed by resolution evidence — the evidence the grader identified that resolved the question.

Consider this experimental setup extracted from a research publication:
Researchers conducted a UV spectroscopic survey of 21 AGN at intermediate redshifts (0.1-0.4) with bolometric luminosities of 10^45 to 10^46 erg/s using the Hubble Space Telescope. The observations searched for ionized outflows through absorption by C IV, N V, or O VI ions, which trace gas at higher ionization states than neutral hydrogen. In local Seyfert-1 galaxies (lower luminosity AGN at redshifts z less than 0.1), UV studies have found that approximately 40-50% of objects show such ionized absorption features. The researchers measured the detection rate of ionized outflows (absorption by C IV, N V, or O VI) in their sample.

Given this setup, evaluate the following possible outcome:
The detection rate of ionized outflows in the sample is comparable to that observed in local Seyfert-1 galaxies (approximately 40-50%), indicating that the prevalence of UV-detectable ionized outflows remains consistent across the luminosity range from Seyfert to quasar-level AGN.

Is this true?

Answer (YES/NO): YES